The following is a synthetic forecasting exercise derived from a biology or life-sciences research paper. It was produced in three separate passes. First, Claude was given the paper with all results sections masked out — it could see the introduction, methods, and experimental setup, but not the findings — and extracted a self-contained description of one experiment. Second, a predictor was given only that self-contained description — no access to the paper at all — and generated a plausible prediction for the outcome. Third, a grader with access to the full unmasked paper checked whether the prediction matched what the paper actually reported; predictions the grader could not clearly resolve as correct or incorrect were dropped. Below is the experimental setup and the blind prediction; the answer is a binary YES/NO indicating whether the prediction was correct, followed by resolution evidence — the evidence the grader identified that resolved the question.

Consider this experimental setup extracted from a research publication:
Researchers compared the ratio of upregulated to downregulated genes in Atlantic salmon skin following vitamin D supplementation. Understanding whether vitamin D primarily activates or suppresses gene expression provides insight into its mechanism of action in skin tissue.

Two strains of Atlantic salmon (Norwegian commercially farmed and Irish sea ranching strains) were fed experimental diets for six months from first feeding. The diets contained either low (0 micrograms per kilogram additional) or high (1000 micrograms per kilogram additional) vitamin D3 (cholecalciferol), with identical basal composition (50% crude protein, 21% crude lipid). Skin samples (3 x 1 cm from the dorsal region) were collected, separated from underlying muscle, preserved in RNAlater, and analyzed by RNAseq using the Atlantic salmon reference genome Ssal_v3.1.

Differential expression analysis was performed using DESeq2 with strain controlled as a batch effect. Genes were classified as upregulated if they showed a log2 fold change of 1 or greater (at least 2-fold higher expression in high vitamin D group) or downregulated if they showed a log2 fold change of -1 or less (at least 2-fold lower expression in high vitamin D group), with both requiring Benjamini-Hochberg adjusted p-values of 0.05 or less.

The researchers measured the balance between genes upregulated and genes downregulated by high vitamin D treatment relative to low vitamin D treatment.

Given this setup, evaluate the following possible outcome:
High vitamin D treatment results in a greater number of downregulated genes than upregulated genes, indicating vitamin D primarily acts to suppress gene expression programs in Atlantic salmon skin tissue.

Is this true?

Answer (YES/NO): YES